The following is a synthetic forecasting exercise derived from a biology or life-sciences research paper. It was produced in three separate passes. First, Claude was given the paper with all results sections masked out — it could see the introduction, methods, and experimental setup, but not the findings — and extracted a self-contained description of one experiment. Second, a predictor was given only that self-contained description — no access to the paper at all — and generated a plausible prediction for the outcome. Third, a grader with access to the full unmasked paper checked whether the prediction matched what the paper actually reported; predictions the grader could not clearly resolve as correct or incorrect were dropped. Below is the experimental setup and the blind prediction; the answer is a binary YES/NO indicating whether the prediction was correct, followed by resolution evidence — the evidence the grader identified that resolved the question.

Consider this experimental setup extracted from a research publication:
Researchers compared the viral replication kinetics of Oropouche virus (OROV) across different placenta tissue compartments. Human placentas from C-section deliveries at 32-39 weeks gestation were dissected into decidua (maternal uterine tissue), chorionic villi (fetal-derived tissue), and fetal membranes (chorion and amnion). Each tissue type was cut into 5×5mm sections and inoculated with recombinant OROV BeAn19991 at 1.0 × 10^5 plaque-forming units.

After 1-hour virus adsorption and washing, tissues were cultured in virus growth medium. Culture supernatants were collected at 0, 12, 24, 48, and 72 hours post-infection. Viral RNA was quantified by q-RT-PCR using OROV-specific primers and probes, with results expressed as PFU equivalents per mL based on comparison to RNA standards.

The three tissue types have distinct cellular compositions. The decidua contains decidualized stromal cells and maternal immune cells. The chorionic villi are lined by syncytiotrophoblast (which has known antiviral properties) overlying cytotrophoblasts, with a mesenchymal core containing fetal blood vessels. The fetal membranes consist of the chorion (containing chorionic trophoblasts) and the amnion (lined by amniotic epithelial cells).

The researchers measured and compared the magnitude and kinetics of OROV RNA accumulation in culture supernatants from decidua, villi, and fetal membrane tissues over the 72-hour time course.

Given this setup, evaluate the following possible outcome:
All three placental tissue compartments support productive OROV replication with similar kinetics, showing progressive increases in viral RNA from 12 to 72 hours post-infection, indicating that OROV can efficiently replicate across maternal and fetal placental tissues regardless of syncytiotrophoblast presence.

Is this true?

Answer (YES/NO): NO